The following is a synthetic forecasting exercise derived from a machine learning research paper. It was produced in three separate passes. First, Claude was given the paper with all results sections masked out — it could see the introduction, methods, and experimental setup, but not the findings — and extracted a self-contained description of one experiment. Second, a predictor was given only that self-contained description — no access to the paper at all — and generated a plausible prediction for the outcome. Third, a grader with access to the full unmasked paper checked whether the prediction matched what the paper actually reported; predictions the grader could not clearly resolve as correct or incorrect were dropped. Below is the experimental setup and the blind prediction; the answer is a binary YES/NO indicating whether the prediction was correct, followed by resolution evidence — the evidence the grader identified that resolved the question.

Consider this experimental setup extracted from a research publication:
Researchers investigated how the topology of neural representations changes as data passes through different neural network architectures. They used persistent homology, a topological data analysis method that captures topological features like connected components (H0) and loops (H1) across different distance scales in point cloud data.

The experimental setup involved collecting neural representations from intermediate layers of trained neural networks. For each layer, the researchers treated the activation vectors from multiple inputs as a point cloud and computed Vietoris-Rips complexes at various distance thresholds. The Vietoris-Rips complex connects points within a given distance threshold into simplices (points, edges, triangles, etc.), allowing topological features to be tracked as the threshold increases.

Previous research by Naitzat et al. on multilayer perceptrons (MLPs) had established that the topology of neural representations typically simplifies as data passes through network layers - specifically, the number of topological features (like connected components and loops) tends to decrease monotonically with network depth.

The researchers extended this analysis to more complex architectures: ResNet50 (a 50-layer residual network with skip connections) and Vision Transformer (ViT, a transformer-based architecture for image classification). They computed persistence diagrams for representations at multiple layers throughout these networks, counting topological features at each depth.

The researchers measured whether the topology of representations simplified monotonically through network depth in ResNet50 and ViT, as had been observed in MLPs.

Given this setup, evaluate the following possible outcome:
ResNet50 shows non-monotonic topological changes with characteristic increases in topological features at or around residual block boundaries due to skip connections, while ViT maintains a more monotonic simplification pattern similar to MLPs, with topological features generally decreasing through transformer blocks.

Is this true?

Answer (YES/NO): NO